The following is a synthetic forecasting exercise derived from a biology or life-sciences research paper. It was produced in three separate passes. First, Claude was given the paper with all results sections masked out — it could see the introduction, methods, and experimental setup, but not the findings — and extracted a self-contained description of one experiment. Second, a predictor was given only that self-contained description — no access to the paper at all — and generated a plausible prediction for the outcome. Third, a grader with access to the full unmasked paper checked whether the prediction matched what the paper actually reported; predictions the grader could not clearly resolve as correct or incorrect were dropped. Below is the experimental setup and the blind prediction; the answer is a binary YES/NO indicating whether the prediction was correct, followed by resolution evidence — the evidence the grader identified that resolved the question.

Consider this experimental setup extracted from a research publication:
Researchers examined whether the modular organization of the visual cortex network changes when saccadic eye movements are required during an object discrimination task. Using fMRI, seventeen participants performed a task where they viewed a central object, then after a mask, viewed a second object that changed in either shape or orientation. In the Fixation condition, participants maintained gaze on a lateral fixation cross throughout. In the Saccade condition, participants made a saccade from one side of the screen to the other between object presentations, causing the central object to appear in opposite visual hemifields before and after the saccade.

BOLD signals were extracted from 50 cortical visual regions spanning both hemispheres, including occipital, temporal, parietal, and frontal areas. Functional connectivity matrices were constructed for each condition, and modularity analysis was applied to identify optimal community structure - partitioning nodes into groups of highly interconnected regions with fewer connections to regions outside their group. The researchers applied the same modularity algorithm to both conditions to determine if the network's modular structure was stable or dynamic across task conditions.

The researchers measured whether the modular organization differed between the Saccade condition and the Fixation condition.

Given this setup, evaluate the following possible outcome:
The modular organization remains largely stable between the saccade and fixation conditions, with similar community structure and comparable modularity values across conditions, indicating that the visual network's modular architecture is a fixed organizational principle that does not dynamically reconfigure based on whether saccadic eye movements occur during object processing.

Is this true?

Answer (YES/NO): NO